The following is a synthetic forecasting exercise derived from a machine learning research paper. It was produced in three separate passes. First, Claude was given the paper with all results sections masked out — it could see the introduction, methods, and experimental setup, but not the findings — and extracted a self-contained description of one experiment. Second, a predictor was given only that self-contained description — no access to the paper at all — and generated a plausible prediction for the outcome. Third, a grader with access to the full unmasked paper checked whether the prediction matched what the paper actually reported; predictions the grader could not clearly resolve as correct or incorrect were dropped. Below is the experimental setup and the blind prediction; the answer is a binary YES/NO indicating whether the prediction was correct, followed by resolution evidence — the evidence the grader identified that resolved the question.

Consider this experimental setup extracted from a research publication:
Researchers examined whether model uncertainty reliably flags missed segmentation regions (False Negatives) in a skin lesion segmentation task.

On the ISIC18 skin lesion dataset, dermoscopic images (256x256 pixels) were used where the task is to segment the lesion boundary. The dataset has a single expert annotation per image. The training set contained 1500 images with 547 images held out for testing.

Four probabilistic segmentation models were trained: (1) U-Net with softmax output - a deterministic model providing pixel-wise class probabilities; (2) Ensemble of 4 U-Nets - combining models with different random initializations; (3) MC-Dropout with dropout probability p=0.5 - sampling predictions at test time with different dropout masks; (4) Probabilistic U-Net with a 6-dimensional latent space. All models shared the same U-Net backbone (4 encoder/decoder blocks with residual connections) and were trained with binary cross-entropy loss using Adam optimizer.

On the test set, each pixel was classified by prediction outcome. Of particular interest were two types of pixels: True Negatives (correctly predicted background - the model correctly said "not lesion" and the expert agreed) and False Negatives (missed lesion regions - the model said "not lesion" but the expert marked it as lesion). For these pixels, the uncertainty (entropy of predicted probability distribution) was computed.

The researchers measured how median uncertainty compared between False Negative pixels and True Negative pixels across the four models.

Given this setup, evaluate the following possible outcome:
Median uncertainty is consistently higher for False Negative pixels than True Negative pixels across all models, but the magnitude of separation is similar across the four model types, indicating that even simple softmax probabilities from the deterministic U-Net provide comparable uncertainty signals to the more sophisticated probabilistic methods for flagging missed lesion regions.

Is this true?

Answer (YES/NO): NO